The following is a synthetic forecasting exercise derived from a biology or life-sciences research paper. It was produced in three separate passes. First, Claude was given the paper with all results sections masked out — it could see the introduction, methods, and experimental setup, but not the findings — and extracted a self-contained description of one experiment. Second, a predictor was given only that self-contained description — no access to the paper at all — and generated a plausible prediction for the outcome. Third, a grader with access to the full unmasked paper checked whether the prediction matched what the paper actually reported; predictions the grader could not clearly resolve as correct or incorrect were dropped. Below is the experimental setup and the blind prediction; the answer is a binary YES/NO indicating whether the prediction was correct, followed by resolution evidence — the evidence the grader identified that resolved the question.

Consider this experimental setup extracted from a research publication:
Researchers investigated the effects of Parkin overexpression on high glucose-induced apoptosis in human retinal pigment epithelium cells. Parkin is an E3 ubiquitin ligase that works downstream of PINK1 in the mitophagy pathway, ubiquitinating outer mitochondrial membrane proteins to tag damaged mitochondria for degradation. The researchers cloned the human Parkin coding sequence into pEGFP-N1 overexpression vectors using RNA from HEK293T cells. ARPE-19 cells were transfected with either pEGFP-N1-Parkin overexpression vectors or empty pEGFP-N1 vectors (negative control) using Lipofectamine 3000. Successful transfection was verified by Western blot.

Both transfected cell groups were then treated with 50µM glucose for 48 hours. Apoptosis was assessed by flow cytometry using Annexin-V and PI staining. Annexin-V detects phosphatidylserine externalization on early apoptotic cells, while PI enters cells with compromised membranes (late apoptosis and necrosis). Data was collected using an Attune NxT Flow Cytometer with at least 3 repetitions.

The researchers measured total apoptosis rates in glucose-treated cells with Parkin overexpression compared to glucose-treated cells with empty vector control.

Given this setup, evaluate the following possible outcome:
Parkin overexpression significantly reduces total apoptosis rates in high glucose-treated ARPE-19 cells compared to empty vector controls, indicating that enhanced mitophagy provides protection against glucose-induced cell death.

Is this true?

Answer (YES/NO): YES